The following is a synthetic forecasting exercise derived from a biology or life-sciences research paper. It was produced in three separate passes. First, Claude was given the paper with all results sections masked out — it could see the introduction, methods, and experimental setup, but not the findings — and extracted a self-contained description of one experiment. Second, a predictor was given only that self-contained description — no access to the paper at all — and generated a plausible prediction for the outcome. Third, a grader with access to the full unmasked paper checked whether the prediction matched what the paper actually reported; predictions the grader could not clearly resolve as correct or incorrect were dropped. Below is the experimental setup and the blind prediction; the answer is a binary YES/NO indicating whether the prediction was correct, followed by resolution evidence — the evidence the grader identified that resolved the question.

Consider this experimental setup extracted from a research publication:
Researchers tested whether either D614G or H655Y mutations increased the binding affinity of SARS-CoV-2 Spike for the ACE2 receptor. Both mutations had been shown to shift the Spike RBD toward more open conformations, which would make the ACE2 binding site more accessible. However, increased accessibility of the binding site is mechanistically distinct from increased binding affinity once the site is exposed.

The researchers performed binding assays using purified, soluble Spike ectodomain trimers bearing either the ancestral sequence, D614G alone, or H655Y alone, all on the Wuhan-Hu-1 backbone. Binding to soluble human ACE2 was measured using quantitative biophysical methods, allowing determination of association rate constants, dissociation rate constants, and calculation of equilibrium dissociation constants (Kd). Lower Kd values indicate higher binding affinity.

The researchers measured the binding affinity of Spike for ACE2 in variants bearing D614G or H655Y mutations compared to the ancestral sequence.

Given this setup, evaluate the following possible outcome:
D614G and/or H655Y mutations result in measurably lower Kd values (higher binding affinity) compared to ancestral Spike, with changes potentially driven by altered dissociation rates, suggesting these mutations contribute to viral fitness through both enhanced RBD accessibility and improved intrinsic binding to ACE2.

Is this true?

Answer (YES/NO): NO